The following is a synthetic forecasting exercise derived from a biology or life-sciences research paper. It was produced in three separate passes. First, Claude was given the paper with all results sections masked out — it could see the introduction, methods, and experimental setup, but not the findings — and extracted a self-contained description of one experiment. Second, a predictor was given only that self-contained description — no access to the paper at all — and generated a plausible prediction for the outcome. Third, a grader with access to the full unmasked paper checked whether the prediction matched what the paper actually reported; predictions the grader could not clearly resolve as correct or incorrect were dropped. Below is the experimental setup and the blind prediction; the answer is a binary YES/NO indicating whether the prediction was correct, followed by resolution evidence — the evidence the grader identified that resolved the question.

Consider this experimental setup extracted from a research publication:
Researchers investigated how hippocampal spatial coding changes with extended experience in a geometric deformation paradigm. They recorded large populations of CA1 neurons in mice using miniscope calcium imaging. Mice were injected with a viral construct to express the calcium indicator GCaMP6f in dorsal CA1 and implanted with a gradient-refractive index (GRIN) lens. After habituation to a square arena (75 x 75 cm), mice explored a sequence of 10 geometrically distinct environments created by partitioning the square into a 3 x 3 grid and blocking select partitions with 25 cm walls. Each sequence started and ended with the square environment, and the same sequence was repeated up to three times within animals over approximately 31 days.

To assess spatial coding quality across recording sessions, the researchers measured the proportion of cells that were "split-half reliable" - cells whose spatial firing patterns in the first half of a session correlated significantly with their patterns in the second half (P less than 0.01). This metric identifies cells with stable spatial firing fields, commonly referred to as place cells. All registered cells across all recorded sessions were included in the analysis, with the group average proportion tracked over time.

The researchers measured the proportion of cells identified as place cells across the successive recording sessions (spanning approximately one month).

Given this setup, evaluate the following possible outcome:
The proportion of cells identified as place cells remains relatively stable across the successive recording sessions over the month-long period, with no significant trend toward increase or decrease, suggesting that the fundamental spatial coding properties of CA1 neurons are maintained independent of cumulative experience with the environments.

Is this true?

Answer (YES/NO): NO